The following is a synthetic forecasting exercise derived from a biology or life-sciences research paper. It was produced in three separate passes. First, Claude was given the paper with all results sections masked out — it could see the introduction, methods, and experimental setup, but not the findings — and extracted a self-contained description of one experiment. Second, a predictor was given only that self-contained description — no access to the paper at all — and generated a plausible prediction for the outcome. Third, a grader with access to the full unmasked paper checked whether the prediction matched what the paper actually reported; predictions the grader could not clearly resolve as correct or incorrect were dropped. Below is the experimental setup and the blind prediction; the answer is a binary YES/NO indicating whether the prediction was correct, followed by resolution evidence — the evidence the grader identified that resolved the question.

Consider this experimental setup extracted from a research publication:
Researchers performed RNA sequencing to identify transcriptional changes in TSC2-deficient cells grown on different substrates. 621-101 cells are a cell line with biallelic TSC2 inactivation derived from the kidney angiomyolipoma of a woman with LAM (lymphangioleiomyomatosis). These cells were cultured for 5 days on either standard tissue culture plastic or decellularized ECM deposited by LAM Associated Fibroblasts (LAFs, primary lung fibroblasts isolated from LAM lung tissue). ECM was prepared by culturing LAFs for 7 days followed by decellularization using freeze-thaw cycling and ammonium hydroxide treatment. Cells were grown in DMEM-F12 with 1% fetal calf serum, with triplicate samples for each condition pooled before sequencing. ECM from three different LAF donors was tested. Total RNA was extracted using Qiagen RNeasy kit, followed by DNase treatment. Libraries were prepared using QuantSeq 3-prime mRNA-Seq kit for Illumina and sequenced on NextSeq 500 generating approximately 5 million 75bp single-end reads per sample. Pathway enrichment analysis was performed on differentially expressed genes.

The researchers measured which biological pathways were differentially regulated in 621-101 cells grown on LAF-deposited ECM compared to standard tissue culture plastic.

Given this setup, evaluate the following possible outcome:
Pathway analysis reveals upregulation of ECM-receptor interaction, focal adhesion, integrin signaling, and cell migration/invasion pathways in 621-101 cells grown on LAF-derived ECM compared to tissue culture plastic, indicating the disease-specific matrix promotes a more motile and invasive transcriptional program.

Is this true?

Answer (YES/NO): NO